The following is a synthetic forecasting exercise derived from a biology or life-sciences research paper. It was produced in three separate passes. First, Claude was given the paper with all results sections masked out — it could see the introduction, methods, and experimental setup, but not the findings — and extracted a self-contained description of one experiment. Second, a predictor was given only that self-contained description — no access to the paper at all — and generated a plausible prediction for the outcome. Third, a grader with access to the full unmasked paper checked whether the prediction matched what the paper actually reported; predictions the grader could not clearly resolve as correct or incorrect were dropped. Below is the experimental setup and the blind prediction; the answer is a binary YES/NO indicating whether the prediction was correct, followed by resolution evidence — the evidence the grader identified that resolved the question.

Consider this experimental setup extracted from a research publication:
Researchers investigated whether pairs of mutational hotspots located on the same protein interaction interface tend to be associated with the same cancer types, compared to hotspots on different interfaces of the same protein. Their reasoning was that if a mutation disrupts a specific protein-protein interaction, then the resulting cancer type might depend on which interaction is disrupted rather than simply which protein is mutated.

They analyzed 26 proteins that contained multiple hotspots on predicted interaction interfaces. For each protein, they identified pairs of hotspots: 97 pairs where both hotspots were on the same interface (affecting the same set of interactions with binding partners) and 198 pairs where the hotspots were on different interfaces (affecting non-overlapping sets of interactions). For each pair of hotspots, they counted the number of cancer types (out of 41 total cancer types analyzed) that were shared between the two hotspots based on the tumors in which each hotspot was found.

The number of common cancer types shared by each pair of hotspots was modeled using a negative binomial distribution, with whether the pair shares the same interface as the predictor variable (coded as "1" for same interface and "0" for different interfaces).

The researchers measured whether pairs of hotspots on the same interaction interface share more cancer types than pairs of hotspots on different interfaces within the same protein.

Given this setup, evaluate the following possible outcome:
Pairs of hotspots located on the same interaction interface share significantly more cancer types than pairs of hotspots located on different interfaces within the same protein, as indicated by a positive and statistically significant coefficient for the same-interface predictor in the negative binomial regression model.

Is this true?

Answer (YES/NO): YES